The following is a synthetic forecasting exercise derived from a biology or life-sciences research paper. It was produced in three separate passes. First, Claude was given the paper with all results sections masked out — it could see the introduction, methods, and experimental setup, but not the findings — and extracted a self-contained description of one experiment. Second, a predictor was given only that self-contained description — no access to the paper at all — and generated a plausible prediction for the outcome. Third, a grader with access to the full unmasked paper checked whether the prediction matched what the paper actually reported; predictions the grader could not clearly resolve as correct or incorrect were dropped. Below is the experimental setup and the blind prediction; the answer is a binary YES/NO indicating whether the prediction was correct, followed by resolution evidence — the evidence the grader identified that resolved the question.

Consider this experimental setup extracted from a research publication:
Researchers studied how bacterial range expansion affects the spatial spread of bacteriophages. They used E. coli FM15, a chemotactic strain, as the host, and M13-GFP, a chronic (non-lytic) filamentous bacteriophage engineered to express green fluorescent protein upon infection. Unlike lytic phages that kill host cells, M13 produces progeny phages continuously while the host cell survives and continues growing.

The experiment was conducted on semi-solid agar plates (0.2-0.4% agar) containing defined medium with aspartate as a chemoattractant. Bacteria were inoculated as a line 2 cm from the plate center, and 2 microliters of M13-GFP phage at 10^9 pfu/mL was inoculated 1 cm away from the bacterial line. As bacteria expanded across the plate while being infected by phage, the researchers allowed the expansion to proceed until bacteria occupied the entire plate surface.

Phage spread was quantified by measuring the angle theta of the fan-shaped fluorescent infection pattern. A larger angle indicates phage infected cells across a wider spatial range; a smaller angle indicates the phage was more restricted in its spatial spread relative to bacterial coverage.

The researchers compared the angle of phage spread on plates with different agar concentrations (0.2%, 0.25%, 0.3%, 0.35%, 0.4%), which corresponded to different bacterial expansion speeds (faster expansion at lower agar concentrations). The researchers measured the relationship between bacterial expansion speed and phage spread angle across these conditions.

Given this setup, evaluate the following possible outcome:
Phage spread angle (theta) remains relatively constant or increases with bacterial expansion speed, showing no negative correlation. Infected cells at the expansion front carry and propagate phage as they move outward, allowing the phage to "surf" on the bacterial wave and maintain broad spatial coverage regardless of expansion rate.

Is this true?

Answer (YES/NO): NO